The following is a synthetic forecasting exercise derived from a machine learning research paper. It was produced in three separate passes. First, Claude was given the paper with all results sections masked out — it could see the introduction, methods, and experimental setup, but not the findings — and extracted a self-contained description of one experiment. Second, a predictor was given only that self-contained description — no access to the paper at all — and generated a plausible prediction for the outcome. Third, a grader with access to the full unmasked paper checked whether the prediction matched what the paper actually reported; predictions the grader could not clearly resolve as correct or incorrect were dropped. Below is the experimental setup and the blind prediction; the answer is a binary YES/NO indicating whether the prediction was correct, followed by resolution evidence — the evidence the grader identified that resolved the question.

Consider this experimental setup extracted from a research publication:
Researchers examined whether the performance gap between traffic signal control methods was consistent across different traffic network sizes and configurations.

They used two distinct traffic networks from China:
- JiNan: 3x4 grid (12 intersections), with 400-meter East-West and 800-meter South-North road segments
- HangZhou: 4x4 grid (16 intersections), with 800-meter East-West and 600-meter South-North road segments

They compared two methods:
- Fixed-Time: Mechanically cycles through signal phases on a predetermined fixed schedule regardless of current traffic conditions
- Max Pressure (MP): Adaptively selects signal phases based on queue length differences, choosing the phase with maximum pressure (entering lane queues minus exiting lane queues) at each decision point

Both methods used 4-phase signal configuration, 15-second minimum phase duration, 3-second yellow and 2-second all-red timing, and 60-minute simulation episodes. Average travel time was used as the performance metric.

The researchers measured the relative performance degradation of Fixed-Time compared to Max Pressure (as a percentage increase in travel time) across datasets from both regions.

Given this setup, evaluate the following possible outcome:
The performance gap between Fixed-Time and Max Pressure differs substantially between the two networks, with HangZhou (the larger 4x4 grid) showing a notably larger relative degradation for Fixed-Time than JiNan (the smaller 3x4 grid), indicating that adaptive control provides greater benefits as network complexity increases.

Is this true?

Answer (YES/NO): NO